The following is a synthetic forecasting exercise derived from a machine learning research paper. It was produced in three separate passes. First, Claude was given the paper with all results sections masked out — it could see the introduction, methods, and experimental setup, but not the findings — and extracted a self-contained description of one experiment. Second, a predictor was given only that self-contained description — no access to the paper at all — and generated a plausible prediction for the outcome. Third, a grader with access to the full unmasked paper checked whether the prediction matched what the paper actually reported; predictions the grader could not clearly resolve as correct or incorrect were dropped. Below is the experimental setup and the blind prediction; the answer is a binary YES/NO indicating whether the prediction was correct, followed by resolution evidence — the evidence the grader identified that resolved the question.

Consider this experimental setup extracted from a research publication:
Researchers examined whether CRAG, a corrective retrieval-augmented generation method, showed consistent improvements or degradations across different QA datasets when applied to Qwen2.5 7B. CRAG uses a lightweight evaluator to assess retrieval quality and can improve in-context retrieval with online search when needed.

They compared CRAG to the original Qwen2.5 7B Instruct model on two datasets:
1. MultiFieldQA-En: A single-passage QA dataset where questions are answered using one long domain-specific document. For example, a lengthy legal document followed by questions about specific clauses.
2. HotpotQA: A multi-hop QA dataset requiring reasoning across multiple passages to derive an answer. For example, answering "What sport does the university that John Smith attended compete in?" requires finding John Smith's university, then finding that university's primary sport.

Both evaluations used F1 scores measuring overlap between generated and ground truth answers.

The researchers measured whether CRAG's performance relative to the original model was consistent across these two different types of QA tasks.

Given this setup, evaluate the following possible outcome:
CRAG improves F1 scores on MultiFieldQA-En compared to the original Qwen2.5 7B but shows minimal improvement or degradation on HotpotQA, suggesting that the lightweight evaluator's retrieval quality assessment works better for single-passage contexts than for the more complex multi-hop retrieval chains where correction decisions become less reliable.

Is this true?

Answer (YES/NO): NO